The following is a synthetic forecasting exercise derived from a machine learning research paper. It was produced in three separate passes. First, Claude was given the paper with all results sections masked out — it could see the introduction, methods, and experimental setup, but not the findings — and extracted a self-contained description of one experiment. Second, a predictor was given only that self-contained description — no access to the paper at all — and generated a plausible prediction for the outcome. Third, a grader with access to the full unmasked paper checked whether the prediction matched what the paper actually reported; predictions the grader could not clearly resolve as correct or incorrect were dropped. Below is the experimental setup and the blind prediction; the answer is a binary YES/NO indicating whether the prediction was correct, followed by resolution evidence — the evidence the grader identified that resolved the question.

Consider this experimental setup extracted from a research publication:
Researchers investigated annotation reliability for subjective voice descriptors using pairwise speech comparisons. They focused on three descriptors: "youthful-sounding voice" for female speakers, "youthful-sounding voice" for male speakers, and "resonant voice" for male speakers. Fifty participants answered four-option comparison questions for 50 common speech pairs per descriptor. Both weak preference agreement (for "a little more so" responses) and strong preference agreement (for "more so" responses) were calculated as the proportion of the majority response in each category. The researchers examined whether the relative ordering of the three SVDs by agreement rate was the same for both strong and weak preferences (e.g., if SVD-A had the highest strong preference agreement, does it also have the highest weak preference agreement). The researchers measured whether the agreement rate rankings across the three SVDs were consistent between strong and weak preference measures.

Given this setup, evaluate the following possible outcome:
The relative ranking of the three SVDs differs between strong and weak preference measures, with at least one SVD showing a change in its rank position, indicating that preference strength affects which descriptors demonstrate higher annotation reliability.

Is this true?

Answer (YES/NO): NO